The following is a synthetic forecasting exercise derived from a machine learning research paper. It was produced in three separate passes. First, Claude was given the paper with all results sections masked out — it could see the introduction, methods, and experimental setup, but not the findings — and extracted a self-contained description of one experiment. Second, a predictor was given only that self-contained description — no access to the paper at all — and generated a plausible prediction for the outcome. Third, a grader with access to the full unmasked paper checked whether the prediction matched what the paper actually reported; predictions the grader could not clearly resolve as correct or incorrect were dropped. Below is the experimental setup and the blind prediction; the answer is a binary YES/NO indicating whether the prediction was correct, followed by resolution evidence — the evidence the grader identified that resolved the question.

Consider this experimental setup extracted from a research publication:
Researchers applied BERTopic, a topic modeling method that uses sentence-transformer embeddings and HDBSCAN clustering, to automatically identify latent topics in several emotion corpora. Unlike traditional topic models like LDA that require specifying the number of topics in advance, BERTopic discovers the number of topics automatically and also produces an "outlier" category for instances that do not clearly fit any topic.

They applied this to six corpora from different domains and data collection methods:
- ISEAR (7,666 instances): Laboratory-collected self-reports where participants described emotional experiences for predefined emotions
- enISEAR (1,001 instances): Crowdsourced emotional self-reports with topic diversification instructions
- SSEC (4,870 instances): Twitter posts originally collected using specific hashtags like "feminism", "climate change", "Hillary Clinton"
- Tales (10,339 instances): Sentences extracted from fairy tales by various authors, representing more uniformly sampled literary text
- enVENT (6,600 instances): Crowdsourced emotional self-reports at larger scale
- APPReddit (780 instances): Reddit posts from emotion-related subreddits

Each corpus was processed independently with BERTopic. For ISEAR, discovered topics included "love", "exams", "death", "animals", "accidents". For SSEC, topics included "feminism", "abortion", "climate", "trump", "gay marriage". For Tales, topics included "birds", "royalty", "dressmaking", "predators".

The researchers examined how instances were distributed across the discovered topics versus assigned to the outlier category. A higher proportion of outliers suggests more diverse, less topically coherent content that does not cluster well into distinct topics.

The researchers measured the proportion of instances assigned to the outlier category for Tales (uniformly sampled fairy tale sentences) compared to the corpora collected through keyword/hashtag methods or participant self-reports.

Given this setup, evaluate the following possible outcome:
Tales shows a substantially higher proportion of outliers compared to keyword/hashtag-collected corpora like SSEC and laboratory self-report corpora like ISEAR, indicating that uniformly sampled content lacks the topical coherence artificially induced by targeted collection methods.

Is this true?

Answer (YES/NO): YES